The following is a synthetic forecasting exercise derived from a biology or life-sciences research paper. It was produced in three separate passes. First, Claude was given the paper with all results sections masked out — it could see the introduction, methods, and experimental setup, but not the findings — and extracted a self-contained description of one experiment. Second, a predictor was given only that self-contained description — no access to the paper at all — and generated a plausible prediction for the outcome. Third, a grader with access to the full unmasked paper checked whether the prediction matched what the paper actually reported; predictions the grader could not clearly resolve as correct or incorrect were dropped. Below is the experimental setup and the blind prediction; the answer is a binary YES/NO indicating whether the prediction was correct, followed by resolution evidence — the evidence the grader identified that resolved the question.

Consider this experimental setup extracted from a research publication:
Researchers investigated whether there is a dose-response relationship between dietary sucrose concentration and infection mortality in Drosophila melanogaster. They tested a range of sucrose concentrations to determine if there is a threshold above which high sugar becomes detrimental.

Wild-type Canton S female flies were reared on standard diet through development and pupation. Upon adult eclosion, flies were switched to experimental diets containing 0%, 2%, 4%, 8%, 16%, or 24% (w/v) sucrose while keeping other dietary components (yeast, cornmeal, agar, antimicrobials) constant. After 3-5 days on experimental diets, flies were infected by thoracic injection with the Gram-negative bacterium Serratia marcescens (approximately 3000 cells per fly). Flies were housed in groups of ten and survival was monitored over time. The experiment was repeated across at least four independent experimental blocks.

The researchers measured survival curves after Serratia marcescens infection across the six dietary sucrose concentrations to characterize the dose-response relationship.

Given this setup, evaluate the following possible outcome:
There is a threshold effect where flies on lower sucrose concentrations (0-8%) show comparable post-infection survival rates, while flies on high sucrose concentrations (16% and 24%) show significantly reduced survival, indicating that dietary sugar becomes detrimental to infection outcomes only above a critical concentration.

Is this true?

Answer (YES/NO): YES